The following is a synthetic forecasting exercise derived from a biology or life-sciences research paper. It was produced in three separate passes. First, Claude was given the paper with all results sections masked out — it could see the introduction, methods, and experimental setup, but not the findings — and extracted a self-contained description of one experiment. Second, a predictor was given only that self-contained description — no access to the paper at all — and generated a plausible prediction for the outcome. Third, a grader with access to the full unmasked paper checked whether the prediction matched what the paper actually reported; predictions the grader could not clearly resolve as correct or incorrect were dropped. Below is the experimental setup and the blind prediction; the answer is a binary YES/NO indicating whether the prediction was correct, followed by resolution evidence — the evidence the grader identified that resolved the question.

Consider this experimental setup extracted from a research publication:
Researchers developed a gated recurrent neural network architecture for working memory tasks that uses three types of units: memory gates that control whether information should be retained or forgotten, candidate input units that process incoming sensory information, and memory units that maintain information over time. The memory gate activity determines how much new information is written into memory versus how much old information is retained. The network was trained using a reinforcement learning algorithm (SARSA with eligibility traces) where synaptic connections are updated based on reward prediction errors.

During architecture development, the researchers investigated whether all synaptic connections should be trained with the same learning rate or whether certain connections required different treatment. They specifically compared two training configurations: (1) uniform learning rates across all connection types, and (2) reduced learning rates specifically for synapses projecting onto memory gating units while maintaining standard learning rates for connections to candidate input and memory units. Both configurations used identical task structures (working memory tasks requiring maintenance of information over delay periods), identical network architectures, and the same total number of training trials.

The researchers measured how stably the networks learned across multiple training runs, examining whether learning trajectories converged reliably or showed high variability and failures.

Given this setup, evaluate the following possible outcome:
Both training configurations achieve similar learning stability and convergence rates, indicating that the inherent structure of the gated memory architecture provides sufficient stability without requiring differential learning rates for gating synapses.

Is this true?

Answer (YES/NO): NO